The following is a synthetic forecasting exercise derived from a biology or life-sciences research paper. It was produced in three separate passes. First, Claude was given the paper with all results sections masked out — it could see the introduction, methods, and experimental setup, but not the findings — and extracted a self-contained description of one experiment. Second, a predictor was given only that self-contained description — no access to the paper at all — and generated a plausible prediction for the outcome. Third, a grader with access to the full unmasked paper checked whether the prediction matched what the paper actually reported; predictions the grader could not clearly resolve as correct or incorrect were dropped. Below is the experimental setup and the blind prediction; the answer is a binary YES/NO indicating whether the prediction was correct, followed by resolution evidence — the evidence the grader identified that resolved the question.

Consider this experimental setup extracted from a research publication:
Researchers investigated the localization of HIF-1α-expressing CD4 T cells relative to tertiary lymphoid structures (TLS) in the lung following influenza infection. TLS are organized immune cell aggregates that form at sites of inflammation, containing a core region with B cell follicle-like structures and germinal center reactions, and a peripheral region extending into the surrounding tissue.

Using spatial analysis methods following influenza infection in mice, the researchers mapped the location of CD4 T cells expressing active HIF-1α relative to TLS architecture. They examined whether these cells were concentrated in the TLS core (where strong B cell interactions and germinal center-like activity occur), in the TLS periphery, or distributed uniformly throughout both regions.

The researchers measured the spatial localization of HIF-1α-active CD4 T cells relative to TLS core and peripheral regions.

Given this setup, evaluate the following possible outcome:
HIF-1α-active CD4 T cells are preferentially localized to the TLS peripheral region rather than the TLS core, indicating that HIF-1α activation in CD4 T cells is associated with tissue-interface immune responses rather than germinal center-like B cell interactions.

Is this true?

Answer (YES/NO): YES